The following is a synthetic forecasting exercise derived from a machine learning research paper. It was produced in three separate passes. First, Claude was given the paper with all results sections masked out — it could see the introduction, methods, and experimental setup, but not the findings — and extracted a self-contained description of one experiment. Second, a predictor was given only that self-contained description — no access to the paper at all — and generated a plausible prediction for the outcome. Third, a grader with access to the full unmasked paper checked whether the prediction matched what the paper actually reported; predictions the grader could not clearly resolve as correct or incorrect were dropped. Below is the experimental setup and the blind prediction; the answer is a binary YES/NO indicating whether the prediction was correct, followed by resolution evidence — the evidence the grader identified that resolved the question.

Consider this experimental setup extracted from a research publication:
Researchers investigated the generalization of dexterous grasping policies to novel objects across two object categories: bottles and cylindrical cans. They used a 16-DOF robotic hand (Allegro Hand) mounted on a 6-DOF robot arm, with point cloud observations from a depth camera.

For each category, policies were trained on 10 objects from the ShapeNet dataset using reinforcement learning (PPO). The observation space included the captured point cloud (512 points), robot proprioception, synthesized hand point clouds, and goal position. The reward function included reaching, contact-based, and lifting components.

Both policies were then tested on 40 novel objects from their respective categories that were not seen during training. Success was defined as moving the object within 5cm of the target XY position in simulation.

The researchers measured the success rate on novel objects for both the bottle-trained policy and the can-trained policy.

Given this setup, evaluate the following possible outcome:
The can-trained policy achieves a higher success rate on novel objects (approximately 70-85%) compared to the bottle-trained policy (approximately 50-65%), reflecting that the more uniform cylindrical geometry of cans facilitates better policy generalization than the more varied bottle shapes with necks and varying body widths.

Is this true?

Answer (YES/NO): NO